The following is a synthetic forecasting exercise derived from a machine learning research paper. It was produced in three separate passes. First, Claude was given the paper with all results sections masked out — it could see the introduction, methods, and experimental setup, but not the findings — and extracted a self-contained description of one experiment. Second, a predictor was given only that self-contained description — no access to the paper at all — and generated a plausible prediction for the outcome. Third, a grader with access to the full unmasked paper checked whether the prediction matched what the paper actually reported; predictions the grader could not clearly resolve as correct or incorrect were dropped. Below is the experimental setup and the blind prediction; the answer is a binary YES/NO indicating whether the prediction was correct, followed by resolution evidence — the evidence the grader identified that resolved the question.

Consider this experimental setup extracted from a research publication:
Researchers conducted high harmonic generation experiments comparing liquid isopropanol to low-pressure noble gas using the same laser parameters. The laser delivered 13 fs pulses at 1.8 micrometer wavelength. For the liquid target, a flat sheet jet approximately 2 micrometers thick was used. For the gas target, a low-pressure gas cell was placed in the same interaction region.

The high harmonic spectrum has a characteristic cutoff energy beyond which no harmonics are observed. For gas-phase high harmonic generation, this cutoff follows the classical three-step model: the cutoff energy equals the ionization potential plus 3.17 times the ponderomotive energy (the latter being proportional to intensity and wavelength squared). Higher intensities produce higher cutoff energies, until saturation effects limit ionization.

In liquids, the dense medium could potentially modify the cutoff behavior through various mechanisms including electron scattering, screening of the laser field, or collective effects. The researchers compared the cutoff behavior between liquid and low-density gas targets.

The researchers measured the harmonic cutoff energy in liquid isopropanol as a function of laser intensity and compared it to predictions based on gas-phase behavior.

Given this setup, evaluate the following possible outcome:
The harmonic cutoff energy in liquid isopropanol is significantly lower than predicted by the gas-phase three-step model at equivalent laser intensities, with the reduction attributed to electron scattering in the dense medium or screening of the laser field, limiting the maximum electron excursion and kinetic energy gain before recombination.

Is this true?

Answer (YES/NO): NO